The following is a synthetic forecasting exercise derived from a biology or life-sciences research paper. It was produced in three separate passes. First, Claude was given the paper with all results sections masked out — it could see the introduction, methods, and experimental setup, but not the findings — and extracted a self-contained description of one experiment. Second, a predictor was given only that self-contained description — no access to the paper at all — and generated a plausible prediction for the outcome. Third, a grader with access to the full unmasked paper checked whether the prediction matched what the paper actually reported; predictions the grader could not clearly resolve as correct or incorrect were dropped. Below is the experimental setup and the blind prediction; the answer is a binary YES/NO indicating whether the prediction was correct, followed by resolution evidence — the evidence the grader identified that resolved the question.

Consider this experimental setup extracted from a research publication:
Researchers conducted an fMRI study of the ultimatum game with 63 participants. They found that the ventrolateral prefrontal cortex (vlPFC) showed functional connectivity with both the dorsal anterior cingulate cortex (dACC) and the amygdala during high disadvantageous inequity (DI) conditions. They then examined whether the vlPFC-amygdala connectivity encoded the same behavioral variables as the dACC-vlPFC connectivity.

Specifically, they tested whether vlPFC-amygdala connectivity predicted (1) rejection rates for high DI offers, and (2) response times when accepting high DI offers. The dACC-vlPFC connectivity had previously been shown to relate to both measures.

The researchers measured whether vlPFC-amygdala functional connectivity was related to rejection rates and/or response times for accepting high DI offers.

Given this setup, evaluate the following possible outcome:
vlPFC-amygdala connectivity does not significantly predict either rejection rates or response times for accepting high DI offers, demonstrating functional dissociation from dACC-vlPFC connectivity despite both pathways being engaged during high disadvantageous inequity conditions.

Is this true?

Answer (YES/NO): NO